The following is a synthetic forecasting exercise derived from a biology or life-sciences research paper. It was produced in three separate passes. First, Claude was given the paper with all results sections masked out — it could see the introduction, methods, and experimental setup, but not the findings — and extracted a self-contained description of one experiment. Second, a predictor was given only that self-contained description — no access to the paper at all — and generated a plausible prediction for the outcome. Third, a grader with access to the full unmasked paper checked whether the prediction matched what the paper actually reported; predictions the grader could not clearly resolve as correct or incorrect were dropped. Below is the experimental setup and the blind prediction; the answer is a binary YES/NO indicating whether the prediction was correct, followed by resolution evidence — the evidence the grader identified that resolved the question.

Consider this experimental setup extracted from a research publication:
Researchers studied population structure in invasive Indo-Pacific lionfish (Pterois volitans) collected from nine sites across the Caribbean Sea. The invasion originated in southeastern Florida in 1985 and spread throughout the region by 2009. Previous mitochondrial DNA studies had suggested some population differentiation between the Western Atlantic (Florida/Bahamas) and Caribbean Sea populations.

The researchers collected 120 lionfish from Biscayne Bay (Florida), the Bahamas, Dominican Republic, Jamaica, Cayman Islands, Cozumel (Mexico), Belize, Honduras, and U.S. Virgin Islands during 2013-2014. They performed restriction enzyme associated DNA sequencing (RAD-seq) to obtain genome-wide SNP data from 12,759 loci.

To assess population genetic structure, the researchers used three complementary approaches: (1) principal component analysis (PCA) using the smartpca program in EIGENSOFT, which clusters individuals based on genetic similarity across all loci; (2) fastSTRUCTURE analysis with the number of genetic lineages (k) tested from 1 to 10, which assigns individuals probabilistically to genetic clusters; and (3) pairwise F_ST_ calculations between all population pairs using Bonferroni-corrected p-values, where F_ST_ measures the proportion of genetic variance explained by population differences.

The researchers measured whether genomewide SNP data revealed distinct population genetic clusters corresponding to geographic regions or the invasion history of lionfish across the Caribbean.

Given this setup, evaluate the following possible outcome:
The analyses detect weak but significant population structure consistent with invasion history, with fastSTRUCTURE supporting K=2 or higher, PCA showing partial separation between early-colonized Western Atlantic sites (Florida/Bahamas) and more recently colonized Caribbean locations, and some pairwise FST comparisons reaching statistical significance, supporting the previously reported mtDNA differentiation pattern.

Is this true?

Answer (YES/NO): NO